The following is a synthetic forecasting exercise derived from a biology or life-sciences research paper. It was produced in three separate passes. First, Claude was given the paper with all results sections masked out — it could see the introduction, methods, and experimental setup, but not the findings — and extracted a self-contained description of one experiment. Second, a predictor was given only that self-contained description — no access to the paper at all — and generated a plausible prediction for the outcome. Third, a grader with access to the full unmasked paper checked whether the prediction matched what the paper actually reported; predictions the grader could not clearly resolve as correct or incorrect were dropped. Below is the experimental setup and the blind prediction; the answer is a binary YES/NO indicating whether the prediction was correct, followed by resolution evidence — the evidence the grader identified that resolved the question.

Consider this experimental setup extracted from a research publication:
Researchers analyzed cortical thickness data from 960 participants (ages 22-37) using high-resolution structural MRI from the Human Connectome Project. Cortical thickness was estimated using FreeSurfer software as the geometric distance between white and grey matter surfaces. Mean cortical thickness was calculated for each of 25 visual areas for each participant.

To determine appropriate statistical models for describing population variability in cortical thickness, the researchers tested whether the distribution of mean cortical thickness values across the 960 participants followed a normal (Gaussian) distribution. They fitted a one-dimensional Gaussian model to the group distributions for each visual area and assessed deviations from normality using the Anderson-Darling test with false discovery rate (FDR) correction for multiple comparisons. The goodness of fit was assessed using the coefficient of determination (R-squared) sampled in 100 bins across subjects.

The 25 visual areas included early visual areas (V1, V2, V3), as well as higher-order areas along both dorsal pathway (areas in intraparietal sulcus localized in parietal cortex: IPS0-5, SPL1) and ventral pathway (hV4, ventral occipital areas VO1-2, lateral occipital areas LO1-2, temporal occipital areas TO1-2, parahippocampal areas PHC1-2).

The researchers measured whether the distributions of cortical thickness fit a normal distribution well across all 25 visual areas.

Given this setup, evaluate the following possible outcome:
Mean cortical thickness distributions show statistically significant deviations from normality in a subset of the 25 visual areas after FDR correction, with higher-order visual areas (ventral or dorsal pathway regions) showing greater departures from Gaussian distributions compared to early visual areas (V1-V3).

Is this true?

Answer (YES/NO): YES